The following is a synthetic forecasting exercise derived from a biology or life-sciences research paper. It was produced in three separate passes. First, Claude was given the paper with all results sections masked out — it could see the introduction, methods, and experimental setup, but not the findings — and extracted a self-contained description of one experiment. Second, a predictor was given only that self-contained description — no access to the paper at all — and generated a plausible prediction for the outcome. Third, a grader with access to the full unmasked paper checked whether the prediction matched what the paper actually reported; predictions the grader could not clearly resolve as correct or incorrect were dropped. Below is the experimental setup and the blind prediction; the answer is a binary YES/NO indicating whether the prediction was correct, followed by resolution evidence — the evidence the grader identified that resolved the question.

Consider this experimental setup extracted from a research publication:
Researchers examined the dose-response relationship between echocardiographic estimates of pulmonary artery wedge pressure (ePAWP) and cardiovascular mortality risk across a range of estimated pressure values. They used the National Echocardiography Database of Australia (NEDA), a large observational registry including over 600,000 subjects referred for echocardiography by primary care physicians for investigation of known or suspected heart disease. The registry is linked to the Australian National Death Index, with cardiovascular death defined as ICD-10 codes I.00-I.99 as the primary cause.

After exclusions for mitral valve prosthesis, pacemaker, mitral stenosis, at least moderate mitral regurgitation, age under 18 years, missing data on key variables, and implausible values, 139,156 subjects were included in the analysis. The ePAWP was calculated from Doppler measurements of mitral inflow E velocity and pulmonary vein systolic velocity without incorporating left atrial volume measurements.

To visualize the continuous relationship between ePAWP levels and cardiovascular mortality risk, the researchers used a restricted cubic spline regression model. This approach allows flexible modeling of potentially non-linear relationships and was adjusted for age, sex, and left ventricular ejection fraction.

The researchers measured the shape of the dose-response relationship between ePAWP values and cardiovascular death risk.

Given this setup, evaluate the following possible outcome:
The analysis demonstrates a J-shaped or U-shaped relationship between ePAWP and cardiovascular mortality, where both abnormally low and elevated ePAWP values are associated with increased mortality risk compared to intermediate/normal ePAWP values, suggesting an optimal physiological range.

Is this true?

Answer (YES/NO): NO